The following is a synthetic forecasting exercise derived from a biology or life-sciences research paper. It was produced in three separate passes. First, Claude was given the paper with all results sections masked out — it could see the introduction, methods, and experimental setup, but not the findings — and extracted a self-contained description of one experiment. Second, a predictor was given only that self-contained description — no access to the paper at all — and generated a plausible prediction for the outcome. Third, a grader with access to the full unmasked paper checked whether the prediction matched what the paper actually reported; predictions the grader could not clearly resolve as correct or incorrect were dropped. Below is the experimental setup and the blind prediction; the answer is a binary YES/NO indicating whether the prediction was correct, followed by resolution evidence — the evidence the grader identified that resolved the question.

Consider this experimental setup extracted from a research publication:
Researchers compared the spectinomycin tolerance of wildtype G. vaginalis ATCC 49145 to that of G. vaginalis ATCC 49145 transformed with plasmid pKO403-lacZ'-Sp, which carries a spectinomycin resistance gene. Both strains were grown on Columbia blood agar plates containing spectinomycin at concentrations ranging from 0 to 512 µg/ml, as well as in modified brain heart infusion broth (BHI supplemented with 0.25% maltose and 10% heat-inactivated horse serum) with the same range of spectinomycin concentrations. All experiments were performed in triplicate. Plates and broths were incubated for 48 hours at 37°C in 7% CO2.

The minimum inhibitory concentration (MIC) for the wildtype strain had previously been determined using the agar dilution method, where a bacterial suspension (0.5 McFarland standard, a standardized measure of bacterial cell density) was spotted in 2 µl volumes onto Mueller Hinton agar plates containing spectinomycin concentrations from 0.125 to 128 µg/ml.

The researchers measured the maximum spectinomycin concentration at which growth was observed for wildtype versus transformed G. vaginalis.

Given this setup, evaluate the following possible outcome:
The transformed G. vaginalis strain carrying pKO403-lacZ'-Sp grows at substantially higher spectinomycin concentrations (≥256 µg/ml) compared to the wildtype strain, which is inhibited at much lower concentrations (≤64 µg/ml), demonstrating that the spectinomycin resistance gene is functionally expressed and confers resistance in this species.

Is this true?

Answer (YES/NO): YES